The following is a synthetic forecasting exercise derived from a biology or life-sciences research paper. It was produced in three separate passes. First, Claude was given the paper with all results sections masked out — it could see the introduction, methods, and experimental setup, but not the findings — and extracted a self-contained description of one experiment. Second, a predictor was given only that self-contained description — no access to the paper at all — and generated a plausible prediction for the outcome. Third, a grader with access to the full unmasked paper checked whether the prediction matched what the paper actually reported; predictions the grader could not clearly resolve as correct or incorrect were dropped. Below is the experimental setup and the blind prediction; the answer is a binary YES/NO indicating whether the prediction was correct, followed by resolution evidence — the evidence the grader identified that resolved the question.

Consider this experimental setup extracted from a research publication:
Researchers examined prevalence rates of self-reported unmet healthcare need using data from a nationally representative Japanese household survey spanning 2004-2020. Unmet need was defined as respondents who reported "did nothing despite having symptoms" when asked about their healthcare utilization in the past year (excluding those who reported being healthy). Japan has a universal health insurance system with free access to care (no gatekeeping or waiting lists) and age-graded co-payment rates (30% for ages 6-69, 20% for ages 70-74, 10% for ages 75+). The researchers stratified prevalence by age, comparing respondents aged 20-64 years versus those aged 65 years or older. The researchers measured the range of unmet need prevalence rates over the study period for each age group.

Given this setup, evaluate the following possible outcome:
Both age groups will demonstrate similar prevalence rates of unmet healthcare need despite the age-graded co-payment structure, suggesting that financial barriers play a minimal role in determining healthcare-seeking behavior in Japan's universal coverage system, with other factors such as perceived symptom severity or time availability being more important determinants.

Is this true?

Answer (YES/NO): NO